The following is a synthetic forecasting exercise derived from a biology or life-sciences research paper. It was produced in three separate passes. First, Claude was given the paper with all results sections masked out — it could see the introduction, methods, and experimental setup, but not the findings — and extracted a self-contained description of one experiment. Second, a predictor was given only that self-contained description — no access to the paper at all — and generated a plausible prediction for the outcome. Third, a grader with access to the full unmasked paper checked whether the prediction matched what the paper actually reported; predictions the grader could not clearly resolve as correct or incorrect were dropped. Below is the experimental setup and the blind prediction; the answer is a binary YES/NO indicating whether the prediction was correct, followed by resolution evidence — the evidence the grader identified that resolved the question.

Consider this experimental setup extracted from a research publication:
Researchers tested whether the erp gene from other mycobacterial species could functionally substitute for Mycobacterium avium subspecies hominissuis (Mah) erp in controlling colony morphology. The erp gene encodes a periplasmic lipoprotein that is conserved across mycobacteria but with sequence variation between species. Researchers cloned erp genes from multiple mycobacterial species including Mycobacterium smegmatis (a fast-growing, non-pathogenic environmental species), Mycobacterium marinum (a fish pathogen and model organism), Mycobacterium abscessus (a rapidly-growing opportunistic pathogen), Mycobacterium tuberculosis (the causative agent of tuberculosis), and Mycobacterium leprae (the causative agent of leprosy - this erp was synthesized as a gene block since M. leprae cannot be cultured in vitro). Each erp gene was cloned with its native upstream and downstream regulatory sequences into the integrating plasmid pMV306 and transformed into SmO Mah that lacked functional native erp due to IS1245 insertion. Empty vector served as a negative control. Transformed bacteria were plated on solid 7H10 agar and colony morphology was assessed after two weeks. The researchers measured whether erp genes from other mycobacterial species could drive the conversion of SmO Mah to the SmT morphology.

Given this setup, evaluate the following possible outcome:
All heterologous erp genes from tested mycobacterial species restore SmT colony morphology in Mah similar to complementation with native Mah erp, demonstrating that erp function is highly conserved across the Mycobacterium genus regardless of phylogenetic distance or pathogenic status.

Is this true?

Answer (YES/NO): NO